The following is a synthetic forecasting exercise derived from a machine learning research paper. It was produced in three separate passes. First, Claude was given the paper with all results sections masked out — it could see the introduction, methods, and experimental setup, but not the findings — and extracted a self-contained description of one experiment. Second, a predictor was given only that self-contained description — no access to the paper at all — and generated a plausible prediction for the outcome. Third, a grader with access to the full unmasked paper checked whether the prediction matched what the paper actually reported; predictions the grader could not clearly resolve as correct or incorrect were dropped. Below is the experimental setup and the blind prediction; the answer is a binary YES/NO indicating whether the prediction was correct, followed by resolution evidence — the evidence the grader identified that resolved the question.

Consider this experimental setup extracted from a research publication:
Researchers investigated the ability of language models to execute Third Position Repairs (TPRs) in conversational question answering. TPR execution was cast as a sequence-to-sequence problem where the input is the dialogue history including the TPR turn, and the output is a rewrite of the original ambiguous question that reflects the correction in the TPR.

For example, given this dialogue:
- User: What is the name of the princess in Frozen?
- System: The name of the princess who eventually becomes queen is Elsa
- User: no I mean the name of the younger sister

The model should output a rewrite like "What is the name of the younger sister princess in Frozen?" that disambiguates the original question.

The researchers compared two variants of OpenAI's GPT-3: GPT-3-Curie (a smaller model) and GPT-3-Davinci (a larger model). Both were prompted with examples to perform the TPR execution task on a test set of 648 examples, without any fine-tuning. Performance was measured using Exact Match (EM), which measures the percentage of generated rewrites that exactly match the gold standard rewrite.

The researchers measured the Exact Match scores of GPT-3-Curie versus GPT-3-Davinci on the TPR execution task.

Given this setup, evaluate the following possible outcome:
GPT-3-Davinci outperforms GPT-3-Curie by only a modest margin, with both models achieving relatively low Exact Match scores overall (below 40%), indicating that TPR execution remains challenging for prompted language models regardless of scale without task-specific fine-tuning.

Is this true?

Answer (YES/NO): NO